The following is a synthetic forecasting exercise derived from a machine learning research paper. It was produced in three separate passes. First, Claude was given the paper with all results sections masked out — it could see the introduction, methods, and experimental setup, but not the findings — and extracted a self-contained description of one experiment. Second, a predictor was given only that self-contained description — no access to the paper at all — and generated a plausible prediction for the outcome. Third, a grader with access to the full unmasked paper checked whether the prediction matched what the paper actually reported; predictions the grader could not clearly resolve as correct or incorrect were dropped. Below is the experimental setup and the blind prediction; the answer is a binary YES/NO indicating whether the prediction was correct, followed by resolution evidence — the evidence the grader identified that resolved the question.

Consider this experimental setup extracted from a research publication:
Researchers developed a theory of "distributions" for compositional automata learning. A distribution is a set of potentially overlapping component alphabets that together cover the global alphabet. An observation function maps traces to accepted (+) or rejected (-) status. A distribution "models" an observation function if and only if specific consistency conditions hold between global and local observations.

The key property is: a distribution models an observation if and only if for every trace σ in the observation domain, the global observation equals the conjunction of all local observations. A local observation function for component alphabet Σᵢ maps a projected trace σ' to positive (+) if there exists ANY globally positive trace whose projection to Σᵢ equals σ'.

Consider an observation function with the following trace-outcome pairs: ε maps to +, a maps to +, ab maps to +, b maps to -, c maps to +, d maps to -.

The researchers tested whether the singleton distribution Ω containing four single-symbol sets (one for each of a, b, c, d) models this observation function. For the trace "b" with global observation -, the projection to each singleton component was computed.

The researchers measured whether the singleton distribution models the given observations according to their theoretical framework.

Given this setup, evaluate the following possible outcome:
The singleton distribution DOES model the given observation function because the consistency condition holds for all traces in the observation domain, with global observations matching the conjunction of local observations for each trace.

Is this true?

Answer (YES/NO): NO